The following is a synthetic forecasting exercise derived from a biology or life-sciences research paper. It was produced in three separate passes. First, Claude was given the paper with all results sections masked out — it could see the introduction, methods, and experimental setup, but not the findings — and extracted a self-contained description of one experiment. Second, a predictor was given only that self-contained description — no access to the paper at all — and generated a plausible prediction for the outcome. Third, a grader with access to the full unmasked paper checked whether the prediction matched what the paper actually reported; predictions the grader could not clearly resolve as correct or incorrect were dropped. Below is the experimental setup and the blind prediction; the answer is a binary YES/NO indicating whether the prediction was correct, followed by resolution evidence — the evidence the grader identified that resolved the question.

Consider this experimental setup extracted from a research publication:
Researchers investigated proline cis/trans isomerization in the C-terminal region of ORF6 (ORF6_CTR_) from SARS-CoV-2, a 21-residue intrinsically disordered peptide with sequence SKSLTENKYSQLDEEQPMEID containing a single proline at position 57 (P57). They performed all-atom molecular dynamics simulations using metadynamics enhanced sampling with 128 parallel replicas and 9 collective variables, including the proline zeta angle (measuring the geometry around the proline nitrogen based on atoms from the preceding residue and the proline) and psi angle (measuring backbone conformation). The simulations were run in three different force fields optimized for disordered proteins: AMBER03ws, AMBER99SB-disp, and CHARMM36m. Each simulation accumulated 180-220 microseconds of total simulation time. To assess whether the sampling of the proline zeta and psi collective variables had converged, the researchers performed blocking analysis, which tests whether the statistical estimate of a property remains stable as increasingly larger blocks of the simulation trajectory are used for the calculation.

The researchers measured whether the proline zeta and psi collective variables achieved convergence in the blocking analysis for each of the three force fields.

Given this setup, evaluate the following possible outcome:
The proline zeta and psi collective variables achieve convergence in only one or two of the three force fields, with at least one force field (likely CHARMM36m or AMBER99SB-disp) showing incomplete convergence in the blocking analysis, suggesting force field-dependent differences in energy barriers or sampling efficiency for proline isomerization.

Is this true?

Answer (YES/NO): YES